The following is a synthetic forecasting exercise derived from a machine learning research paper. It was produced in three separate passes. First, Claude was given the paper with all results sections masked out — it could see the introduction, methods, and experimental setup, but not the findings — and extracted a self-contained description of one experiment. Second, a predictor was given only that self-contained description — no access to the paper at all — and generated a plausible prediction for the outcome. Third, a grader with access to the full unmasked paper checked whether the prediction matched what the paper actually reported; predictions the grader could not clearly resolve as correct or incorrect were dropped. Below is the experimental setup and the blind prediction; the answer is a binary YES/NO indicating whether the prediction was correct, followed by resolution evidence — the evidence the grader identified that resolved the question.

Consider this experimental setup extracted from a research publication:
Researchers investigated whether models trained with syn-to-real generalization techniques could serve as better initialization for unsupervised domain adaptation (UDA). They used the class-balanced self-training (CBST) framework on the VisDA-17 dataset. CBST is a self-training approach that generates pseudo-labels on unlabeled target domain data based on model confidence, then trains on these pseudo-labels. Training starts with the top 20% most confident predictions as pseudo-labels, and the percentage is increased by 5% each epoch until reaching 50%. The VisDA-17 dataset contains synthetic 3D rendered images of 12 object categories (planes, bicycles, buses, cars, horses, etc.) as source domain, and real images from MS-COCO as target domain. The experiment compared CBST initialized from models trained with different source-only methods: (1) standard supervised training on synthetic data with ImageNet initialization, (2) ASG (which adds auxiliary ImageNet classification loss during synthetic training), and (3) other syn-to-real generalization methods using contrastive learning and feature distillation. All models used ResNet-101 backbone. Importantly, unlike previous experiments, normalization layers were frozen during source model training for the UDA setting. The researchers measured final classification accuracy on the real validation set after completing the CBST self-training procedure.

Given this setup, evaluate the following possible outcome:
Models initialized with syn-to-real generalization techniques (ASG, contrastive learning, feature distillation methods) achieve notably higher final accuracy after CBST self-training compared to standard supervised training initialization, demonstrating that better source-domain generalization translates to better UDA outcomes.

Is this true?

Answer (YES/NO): YES